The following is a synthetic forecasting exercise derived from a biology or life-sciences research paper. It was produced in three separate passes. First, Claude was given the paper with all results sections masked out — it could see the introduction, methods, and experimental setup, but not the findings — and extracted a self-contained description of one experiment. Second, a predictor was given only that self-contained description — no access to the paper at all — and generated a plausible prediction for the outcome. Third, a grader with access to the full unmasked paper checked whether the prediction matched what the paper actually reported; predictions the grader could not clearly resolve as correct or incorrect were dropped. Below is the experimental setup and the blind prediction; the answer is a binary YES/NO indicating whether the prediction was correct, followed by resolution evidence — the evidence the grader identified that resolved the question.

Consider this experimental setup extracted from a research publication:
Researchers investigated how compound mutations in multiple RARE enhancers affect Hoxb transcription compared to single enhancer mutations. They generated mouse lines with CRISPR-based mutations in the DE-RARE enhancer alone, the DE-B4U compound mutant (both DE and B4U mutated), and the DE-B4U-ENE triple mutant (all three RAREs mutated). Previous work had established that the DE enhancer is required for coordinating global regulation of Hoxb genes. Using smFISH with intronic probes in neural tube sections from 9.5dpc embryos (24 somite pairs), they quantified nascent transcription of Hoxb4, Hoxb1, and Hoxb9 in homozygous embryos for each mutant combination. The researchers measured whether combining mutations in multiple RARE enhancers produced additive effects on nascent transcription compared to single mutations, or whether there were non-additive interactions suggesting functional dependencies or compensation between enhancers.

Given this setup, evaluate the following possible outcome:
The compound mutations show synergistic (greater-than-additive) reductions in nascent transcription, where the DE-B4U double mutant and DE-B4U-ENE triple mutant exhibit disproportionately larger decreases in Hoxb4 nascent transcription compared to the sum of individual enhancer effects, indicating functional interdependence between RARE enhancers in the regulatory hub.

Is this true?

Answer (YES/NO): NO